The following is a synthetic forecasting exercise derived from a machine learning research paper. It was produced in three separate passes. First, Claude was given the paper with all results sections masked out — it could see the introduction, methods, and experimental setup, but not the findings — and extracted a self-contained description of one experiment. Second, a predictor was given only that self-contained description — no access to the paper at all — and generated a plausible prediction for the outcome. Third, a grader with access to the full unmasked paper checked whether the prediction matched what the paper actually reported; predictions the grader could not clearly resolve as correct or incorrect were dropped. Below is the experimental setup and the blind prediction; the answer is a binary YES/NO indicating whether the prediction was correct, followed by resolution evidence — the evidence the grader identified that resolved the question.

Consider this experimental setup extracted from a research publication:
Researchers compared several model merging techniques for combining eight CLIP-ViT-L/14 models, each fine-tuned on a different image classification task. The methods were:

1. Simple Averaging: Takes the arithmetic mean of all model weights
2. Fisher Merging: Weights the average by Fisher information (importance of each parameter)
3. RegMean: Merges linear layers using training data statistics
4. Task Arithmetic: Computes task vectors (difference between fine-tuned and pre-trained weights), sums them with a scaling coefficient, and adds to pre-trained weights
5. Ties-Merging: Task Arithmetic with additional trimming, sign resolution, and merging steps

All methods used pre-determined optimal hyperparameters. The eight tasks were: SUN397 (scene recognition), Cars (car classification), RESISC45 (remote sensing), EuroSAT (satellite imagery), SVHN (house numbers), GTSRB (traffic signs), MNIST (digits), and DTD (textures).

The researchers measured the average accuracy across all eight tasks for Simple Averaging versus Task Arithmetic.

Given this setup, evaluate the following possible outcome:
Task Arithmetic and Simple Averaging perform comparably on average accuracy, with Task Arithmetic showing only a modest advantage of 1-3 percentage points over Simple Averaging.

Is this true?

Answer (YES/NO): NO